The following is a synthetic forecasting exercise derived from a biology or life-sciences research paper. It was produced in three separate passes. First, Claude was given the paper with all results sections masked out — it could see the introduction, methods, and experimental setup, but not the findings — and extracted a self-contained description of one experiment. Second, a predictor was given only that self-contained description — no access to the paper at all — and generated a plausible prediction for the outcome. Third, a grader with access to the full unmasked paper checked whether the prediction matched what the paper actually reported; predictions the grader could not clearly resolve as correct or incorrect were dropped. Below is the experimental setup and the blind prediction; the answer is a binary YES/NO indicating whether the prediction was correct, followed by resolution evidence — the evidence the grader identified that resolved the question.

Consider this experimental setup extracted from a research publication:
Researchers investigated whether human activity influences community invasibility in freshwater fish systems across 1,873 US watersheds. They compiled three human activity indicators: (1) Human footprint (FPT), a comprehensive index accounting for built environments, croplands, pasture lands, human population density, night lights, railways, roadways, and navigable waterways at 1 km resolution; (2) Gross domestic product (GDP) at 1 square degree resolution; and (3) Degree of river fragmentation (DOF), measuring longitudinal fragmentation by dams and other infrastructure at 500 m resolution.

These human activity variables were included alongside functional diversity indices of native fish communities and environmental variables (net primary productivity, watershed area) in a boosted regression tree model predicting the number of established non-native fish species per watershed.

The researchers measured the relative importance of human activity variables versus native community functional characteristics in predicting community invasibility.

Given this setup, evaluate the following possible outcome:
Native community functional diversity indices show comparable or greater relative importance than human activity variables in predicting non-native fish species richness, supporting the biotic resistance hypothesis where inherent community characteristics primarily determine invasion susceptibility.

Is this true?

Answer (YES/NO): NO